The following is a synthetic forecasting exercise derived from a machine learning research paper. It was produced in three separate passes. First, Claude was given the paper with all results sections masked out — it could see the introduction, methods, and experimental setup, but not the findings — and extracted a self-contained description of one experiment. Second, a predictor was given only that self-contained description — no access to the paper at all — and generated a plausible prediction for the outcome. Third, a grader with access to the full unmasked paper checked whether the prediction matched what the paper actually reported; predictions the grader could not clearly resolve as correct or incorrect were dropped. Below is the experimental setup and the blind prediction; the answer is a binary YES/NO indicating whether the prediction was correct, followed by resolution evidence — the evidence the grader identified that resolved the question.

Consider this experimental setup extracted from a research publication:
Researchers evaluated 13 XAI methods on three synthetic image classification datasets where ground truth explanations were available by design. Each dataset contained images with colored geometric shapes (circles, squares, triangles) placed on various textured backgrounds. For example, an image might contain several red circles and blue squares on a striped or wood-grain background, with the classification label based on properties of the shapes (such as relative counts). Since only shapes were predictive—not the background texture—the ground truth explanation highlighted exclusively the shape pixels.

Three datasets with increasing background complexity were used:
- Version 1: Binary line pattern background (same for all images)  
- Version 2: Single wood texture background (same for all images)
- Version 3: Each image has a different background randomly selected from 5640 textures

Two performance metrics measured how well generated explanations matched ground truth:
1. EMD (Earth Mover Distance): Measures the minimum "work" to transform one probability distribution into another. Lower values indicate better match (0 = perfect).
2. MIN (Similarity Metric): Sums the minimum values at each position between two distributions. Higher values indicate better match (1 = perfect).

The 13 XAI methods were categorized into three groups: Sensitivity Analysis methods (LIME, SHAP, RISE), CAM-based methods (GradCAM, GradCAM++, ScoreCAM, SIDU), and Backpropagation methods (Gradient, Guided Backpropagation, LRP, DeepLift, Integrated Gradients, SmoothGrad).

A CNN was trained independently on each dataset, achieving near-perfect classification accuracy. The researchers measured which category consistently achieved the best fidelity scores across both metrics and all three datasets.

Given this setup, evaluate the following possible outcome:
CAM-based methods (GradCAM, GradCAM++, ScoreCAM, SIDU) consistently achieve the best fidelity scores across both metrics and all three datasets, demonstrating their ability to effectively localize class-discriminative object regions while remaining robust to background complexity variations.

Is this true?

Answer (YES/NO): NO